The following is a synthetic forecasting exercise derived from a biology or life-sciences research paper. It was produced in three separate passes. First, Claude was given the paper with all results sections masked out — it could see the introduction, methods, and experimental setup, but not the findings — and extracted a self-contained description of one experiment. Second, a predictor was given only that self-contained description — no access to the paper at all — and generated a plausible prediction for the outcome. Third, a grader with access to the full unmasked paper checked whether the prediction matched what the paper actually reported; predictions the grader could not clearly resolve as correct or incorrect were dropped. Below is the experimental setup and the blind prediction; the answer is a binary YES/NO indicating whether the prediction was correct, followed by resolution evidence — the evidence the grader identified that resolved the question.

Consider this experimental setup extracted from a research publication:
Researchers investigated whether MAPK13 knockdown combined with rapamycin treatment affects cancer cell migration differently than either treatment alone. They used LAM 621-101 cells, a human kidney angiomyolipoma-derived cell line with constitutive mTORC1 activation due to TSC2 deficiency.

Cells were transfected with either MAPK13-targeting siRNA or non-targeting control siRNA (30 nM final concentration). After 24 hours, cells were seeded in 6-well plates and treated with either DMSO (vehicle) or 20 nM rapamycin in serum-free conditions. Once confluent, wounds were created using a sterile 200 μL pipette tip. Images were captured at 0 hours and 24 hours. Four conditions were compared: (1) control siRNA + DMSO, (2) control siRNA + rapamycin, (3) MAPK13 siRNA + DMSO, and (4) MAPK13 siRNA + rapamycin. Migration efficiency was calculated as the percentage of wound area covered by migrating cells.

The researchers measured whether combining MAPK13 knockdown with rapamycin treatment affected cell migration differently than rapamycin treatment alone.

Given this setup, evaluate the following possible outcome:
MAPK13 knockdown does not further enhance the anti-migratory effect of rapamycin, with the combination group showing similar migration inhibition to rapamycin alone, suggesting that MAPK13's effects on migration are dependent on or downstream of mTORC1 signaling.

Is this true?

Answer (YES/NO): NO